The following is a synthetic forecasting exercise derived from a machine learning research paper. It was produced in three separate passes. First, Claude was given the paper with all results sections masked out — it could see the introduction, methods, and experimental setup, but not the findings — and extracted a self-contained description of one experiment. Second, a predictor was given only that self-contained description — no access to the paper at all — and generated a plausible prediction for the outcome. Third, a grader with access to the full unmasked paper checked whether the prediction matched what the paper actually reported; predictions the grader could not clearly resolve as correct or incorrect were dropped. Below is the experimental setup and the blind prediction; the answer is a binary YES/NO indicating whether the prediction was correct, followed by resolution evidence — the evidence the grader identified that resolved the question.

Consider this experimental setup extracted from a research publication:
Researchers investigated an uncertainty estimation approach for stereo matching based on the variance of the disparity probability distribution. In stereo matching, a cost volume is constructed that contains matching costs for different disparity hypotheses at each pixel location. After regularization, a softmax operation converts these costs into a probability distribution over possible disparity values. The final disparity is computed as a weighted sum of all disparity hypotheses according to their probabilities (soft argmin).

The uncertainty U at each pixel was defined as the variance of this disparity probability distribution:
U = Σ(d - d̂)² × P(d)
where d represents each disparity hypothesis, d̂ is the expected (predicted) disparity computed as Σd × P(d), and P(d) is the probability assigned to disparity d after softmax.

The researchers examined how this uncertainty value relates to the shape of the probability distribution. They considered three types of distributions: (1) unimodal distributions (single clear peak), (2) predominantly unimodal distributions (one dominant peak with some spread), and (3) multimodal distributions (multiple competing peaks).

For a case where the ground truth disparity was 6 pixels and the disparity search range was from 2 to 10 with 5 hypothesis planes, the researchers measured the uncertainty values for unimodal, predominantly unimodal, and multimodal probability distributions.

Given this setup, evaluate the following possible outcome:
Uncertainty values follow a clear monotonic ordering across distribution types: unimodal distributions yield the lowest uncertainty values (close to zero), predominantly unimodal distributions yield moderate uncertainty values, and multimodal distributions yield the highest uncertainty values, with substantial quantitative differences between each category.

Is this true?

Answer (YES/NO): YES